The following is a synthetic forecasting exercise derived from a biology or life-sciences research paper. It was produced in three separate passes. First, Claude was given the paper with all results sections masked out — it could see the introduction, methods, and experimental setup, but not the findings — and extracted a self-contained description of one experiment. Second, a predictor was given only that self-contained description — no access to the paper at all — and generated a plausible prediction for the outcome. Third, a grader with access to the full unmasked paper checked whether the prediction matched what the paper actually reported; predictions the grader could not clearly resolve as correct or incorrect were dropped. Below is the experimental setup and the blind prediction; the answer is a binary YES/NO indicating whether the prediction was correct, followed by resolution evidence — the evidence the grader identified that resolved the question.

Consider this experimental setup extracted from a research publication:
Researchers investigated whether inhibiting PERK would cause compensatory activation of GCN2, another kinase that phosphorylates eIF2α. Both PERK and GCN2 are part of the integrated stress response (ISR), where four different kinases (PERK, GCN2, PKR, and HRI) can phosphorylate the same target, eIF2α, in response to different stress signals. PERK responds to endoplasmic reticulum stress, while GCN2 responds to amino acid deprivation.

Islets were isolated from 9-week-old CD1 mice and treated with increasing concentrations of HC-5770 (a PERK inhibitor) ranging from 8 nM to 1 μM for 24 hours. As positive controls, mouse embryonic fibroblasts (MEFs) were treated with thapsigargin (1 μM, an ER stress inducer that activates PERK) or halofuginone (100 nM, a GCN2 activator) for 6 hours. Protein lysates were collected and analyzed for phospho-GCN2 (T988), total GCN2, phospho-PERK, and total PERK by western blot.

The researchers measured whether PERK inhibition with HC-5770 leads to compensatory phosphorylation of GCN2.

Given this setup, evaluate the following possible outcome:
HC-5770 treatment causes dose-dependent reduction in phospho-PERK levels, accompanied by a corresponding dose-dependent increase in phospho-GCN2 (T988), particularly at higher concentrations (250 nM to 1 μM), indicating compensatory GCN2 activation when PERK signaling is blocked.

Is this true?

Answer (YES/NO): NO